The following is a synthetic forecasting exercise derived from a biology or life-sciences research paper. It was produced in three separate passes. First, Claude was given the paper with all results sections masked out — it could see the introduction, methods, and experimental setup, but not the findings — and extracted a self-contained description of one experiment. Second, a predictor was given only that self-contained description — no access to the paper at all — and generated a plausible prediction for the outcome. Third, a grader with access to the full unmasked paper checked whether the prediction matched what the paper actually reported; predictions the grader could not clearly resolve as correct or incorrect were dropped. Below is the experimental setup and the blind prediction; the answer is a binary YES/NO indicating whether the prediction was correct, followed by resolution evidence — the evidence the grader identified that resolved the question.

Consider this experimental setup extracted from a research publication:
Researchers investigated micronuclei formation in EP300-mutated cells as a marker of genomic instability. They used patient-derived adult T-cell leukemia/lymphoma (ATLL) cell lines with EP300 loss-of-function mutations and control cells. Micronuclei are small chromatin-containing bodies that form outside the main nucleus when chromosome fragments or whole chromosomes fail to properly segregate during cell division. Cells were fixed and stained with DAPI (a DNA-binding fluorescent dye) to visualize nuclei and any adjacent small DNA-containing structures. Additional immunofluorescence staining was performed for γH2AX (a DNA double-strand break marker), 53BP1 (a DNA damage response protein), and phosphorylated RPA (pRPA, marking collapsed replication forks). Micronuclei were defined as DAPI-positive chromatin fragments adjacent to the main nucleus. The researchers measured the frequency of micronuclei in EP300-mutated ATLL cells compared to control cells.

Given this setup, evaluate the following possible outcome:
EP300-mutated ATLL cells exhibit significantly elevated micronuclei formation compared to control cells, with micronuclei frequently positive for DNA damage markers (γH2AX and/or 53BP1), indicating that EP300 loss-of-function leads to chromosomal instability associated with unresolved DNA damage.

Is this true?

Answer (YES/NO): NO